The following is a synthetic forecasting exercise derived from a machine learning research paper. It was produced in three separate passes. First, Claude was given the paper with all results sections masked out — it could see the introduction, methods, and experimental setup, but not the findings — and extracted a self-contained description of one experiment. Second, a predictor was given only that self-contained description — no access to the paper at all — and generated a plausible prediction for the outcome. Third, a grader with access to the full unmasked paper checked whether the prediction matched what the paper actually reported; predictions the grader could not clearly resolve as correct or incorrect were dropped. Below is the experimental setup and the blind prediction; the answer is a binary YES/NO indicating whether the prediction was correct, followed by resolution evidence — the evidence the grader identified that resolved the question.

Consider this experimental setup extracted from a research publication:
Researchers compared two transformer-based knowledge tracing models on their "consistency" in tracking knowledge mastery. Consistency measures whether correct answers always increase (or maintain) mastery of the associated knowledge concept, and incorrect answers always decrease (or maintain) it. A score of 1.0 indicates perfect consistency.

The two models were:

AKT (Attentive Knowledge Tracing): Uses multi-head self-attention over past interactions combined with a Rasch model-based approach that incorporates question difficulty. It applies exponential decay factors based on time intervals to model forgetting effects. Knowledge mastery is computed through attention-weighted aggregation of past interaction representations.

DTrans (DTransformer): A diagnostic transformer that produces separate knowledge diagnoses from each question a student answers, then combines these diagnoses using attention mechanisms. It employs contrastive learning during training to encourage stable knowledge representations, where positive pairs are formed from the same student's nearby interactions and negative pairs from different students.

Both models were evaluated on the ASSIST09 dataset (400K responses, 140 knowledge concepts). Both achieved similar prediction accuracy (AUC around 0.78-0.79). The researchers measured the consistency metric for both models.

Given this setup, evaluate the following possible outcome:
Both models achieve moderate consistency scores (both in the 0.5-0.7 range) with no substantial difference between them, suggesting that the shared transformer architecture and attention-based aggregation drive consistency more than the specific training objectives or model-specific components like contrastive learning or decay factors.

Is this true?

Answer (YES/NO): NO